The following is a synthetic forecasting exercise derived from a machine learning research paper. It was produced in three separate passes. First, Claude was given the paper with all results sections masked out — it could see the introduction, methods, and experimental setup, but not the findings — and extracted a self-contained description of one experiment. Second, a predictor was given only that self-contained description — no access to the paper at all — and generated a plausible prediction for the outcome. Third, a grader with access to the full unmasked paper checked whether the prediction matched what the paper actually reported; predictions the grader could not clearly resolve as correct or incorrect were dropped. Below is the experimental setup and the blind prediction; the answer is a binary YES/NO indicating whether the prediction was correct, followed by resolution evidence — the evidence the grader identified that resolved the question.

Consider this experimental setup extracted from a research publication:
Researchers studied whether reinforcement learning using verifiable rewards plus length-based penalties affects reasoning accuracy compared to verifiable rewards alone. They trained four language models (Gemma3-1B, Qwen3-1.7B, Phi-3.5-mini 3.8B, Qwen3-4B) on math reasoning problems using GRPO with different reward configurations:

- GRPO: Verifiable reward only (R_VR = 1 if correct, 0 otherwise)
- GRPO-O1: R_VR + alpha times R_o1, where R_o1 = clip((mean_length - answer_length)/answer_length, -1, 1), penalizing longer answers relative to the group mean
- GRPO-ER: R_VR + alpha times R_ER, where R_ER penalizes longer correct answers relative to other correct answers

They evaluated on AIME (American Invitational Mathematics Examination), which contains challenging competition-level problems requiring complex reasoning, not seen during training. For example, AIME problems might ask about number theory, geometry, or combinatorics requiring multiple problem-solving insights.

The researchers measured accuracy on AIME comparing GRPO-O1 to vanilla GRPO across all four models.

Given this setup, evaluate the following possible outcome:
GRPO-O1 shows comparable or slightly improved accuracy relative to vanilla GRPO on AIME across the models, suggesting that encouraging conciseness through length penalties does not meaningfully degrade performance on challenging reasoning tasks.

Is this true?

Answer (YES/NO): NO